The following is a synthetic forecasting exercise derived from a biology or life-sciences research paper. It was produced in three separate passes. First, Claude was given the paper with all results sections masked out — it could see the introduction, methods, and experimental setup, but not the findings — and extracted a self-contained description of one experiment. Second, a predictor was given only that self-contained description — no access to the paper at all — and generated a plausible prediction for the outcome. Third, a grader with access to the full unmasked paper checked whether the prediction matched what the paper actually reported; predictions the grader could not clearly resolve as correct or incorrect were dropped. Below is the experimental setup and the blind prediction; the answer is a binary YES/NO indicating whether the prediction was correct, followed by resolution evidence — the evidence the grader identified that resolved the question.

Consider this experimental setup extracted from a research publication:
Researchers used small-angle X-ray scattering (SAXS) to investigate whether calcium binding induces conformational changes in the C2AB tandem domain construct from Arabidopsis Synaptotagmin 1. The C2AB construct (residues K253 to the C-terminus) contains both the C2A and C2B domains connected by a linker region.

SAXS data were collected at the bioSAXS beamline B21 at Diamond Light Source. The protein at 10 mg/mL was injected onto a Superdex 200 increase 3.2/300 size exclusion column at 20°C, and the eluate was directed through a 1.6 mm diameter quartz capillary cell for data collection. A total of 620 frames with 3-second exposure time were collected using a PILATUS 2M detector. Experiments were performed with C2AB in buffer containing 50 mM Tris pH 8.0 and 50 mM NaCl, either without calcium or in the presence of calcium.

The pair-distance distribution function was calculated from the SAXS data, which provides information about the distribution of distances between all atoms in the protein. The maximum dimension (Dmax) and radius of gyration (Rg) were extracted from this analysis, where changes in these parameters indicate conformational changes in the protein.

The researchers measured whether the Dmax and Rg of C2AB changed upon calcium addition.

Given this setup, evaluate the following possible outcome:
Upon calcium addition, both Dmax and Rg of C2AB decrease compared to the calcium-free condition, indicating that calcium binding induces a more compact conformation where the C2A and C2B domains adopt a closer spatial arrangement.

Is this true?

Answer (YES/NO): NO